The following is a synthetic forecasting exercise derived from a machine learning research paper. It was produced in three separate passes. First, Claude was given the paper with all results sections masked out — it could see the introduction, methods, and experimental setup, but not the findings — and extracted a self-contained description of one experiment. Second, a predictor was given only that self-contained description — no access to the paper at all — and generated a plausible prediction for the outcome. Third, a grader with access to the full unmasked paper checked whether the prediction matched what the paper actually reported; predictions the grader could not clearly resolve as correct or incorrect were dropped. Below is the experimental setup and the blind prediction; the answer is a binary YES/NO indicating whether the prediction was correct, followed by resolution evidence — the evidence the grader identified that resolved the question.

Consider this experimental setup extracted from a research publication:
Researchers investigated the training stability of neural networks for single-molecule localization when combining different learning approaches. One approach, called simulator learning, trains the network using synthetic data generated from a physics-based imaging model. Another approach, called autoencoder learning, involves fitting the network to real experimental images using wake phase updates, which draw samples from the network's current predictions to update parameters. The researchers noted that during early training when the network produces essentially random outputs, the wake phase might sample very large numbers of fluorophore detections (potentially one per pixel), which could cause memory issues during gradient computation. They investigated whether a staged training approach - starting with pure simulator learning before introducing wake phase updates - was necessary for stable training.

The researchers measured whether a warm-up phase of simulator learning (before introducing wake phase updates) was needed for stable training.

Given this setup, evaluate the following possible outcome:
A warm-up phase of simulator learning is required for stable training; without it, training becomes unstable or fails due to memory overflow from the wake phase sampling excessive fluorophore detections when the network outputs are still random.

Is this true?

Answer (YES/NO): YES